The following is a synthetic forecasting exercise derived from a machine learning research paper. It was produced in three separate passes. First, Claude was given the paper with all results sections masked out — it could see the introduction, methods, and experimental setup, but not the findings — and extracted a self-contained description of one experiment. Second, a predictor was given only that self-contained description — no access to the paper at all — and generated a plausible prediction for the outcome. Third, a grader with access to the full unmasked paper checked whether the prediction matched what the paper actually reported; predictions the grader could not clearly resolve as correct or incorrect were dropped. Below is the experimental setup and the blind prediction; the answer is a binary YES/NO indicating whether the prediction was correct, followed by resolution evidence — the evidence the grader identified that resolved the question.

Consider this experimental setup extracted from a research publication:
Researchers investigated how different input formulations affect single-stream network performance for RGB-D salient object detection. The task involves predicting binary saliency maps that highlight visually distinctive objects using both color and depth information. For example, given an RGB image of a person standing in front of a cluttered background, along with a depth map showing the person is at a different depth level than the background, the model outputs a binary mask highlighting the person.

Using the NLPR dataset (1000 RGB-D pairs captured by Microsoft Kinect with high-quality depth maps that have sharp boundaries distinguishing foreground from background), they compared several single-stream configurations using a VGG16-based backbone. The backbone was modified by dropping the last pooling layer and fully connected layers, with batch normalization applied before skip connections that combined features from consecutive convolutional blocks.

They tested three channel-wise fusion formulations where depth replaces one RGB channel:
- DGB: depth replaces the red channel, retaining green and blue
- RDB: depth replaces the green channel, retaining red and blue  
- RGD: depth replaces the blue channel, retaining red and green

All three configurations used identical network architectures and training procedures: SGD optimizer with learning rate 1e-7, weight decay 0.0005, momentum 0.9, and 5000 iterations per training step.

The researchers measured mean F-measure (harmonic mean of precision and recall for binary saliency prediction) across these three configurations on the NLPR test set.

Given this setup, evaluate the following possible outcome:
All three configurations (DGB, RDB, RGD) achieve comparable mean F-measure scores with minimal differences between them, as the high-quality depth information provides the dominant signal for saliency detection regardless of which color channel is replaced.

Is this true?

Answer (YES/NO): NO